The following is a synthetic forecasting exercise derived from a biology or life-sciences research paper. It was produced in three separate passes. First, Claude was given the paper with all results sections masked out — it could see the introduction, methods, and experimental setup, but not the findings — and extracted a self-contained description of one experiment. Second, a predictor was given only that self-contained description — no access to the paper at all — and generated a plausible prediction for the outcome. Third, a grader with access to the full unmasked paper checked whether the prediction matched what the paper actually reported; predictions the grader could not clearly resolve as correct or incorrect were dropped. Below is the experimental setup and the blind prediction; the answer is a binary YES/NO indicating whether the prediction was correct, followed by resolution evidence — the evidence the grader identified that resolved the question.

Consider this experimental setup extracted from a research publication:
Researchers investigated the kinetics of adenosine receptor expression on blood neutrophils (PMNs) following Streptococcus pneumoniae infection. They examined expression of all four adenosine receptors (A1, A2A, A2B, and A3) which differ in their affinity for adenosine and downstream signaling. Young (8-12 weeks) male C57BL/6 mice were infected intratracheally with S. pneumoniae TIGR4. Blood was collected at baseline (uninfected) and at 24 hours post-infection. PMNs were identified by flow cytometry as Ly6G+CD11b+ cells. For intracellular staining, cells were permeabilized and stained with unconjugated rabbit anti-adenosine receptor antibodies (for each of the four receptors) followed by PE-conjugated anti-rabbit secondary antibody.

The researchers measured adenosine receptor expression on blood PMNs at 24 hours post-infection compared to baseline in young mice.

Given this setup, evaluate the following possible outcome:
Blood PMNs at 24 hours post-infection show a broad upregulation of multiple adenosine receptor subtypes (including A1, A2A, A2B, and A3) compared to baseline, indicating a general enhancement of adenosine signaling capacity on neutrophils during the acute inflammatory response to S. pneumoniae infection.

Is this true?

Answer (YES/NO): NO